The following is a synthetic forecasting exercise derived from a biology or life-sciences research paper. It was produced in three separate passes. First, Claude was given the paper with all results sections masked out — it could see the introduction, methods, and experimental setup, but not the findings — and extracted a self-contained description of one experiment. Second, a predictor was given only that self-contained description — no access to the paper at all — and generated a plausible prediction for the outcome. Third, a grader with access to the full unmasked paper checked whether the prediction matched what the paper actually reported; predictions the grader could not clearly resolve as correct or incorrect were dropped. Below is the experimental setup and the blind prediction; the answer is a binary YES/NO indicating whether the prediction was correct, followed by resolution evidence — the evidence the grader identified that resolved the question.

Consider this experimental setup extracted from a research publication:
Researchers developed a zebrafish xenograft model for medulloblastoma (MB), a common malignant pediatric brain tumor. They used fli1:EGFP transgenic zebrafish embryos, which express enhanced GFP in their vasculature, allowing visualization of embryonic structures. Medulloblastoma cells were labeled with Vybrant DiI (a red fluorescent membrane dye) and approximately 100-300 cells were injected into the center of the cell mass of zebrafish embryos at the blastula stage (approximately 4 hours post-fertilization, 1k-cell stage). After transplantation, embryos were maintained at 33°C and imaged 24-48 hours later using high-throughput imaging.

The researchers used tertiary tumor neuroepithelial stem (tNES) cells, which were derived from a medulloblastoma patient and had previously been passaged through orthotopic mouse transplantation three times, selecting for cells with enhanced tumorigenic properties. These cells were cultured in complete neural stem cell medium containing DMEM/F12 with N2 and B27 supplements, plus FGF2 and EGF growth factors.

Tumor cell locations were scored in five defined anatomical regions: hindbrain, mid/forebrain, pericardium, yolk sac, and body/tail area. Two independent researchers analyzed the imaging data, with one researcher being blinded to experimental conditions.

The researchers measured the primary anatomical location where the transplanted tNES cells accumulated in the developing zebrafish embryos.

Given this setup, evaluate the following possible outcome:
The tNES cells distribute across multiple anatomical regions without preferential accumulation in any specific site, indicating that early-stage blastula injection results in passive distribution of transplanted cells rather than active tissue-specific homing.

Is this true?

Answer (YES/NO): NO